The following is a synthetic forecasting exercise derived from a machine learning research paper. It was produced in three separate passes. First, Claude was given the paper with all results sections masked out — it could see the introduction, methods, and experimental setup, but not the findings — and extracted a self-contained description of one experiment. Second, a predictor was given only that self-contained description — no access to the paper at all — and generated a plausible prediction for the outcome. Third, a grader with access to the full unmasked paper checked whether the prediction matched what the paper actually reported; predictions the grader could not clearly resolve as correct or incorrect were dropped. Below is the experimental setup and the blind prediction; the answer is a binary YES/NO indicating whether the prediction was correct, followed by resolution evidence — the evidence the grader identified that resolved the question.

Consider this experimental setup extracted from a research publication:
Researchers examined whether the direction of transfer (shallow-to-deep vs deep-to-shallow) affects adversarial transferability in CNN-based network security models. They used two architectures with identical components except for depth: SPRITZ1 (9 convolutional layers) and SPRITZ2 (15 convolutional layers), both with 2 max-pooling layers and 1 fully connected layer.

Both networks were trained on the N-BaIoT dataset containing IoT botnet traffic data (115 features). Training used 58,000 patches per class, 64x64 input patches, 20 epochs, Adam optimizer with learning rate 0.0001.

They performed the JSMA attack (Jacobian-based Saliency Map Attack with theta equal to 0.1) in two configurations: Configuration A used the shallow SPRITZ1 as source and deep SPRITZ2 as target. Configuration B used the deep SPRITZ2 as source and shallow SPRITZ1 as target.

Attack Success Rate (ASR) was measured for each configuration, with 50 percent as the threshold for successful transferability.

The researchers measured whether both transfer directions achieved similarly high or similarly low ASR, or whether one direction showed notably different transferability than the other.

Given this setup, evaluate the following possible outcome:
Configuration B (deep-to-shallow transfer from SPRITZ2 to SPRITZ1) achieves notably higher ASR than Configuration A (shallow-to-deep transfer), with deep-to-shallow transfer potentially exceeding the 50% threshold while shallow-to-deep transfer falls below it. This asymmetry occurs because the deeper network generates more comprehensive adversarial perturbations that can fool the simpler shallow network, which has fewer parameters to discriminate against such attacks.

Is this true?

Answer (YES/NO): NO